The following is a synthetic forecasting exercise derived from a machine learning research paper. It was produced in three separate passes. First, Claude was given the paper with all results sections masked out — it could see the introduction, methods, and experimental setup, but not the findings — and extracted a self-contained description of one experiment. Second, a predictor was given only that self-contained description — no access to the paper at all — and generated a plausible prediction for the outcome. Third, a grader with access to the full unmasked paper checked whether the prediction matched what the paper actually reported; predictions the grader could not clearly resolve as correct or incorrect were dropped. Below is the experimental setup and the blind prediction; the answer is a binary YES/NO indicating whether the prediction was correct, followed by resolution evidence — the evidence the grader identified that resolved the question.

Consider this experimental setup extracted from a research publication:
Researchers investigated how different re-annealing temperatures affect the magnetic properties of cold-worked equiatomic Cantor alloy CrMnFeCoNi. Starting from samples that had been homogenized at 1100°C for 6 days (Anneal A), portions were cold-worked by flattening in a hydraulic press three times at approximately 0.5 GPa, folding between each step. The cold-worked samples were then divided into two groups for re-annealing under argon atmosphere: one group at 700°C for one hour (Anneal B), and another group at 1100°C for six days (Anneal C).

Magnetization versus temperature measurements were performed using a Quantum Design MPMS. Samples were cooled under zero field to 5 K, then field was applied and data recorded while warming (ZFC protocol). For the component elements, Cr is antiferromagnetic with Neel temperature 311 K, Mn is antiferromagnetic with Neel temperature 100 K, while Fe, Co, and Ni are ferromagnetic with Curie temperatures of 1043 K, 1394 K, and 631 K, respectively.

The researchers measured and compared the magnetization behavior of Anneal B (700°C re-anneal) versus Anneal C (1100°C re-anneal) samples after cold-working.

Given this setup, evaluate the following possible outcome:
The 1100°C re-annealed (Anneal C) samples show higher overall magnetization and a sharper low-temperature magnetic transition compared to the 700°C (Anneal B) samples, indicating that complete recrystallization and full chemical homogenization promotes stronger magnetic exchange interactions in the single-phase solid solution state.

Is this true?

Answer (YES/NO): NO